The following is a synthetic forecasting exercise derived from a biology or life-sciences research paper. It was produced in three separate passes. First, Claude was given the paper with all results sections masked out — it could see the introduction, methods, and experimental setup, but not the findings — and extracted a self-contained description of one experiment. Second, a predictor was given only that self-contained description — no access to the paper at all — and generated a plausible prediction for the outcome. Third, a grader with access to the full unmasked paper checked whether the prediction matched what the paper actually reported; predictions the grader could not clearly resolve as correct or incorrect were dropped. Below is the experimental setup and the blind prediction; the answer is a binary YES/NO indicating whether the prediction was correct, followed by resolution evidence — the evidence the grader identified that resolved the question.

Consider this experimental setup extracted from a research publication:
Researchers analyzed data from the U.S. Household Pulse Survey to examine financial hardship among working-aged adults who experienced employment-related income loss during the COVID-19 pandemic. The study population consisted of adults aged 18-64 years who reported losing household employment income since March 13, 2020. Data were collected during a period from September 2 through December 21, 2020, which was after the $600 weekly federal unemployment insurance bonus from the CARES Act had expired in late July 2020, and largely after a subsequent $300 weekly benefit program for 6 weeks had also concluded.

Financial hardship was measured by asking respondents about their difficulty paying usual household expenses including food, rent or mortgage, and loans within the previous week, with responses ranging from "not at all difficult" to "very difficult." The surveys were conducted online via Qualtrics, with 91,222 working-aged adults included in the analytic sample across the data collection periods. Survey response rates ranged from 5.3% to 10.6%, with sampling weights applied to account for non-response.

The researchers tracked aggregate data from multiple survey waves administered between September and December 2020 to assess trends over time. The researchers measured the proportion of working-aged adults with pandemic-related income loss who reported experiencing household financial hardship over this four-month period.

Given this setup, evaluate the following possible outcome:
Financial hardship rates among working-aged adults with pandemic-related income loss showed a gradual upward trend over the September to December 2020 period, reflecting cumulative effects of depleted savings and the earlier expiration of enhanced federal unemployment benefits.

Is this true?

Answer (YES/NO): YES